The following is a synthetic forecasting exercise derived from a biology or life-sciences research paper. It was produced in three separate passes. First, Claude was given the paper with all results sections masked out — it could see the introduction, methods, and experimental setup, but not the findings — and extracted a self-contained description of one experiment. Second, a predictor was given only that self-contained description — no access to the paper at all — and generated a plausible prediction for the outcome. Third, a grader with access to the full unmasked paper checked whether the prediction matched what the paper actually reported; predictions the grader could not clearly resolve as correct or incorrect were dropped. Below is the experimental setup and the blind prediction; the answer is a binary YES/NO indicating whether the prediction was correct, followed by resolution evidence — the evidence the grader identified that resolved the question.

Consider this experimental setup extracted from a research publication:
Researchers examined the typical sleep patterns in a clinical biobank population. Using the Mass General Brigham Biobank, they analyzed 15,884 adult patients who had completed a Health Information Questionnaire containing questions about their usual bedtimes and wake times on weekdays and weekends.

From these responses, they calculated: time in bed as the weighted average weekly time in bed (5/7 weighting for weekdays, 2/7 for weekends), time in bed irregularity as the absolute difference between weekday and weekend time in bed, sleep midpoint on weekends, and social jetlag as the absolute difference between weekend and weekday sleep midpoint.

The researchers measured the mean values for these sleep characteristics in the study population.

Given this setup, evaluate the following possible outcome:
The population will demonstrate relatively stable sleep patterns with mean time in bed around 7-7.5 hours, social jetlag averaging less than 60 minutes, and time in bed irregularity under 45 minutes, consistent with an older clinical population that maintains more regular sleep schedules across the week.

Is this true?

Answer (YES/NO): NO